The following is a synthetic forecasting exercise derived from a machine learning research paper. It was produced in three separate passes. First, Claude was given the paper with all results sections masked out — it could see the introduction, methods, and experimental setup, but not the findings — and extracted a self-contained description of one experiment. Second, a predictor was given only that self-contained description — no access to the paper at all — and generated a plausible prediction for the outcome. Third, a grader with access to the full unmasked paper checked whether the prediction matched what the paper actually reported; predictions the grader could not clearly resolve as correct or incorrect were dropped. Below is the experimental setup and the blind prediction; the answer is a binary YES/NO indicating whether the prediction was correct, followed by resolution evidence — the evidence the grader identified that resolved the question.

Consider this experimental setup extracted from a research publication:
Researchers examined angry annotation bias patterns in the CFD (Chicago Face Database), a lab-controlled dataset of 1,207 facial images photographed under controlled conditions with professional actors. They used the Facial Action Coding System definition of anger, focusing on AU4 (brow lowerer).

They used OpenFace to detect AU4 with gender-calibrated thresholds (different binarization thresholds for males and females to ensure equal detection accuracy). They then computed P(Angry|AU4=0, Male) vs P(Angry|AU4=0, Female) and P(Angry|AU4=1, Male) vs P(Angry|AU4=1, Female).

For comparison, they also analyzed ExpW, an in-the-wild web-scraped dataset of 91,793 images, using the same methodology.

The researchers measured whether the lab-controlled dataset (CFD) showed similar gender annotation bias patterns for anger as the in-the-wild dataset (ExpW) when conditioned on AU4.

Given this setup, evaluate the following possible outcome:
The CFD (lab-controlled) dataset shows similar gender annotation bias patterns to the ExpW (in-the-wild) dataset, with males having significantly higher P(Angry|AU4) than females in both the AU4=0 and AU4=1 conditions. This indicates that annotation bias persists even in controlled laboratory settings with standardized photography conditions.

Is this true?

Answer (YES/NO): NO